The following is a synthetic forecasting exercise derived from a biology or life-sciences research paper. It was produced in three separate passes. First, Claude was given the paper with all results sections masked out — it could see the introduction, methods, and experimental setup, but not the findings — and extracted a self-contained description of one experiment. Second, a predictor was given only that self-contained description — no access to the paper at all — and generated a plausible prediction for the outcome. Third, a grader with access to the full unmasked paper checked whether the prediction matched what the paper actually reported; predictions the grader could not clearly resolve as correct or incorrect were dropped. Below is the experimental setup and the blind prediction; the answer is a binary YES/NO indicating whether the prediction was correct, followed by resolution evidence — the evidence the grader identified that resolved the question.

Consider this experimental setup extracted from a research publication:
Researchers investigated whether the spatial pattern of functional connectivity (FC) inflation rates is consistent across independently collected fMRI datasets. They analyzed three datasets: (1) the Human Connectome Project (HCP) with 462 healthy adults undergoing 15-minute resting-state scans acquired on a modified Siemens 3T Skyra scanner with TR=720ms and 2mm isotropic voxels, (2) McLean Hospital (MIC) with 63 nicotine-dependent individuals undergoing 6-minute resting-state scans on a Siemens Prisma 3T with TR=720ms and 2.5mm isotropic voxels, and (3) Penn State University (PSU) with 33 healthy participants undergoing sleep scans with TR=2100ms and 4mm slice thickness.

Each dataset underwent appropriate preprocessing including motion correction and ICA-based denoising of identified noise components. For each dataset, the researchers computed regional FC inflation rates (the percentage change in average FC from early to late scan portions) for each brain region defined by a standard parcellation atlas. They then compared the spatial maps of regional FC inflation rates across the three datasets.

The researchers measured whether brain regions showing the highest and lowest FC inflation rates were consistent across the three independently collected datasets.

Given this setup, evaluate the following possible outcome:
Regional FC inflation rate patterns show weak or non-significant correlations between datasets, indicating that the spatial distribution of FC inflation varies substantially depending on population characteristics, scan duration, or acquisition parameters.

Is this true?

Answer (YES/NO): NO